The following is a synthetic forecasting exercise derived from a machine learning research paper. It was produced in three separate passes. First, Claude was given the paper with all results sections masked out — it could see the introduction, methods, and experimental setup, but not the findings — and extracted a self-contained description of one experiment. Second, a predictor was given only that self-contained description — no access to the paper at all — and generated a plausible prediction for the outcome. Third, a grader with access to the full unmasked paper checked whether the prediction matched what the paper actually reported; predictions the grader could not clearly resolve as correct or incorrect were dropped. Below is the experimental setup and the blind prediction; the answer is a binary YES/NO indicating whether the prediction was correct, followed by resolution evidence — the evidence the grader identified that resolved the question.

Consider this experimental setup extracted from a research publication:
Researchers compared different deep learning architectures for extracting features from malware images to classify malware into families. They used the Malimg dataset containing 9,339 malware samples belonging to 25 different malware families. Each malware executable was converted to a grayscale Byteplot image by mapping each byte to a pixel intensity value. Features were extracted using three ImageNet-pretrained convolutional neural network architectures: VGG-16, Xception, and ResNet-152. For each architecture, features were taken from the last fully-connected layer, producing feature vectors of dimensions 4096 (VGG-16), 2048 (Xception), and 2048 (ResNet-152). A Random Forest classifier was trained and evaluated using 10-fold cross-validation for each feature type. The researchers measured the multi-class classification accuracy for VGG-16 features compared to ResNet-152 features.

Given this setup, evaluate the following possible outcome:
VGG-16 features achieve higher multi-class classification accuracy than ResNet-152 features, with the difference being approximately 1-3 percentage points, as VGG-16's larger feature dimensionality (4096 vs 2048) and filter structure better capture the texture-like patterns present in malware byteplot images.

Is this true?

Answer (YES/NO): NO